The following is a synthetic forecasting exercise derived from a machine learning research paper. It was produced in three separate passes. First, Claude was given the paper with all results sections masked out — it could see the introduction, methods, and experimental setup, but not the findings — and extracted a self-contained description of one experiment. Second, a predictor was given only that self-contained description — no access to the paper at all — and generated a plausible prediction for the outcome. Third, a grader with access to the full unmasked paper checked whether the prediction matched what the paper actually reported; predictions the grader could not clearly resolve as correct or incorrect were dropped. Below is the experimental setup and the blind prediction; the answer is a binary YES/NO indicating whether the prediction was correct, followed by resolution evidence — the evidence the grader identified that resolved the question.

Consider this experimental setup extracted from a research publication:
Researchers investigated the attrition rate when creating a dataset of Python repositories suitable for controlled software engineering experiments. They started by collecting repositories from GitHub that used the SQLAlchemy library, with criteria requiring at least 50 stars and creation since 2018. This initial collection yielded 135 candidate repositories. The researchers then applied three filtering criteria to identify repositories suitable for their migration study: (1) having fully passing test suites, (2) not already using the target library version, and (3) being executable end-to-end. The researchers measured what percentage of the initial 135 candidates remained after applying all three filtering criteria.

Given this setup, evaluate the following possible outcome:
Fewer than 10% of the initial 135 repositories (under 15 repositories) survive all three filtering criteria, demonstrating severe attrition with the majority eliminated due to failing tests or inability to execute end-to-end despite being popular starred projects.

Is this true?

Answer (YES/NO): YES